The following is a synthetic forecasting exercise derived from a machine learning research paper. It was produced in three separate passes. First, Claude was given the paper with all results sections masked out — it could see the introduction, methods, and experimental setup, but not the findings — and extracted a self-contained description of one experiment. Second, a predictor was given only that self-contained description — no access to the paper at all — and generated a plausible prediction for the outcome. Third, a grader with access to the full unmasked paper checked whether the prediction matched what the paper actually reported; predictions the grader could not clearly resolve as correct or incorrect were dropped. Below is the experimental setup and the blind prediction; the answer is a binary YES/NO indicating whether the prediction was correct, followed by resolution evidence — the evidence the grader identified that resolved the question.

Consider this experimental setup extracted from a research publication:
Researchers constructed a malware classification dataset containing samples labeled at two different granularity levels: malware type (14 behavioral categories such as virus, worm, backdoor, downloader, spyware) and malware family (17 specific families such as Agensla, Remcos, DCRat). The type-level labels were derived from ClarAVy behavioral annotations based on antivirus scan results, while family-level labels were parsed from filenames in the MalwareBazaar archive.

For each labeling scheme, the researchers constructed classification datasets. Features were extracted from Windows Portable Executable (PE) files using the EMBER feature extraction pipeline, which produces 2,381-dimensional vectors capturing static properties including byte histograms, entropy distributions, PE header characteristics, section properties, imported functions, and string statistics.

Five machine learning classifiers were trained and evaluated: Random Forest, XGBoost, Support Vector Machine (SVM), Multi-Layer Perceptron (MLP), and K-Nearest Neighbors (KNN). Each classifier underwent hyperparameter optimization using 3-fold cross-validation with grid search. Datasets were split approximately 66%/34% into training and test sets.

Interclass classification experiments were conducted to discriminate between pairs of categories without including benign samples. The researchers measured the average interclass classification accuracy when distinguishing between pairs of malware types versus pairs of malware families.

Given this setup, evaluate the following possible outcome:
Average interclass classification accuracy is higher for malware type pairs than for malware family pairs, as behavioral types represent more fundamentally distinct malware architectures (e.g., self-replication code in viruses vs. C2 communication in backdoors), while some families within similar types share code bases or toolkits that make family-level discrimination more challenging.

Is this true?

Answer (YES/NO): YES